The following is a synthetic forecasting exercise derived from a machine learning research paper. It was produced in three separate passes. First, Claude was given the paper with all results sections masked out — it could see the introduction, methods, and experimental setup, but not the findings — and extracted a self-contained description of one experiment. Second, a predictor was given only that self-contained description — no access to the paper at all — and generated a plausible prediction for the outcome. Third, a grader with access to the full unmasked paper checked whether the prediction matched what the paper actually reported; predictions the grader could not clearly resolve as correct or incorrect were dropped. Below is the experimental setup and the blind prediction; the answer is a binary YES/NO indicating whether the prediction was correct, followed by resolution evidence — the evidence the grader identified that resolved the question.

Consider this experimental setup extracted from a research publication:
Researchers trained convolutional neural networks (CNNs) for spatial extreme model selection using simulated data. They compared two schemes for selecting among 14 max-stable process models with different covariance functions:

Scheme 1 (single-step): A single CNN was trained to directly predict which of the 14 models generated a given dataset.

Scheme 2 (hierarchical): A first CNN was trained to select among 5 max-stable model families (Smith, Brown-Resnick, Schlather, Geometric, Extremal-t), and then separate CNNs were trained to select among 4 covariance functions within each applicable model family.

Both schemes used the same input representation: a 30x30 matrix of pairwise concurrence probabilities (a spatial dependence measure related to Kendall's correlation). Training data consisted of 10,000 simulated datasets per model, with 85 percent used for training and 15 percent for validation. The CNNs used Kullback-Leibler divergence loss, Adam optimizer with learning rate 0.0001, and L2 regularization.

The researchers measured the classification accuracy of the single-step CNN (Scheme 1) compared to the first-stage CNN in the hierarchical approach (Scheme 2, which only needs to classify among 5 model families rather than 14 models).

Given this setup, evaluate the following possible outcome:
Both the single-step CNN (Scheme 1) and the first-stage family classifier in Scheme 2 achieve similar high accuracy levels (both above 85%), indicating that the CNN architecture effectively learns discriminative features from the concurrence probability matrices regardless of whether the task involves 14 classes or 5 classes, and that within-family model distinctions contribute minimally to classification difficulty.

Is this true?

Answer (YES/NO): YES